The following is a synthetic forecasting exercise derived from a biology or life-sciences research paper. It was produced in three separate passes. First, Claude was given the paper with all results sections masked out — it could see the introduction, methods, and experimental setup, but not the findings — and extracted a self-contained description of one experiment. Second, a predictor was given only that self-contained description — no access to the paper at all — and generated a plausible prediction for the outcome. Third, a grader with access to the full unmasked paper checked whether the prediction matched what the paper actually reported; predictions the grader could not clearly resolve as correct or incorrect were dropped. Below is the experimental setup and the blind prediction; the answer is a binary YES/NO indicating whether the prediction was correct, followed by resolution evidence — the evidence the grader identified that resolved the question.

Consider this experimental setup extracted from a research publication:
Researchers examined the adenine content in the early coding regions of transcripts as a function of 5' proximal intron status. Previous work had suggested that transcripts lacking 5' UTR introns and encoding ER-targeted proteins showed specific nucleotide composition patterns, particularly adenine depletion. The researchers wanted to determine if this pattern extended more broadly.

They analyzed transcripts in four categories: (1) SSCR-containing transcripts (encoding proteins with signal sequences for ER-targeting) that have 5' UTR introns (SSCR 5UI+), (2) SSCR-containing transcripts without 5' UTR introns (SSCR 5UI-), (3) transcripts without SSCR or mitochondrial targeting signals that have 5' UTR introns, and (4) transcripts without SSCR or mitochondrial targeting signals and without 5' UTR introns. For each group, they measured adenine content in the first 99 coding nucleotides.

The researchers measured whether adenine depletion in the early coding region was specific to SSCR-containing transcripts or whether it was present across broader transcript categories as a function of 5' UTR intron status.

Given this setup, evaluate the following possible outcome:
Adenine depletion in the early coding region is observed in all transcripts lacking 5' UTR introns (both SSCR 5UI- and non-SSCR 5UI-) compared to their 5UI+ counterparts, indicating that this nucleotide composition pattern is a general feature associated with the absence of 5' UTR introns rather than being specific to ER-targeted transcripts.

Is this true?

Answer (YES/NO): YES